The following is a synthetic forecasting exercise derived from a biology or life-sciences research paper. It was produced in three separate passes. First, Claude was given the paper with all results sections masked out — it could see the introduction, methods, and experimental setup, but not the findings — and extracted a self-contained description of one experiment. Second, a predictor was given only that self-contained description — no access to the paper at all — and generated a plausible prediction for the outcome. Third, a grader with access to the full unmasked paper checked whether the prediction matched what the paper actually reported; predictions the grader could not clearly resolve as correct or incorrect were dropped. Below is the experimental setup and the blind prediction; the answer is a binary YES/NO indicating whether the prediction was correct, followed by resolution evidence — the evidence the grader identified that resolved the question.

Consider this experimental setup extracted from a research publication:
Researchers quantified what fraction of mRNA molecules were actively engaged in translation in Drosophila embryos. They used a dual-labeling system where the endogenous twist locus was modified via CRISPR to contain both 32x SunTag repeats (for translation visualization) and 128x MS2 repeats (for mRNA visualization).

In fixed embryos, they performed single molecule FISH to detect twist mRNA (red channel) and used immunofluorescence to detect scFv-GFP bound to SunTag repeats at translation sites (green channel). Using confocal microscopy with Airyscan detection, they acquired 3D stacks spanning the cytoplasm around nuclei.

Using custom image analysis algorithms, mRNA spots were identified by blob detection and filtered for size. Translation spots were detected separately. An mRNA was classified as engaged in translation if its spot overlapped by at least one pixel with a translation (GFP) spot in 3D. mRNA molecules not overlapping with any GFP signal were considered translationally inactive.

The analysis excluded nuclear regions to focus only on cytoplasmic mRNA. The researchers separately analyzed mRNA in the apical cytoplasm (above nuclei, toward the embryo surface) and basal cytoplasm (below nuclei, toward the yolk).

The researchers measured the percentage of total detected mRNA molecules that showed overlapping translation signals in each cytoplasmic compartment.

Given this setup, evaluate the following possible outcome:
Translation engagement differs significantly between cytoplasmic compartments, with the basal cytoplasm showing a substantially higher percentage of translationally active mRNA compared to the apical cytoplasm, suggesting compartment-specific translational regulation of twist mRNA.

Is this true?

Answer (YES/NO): YES